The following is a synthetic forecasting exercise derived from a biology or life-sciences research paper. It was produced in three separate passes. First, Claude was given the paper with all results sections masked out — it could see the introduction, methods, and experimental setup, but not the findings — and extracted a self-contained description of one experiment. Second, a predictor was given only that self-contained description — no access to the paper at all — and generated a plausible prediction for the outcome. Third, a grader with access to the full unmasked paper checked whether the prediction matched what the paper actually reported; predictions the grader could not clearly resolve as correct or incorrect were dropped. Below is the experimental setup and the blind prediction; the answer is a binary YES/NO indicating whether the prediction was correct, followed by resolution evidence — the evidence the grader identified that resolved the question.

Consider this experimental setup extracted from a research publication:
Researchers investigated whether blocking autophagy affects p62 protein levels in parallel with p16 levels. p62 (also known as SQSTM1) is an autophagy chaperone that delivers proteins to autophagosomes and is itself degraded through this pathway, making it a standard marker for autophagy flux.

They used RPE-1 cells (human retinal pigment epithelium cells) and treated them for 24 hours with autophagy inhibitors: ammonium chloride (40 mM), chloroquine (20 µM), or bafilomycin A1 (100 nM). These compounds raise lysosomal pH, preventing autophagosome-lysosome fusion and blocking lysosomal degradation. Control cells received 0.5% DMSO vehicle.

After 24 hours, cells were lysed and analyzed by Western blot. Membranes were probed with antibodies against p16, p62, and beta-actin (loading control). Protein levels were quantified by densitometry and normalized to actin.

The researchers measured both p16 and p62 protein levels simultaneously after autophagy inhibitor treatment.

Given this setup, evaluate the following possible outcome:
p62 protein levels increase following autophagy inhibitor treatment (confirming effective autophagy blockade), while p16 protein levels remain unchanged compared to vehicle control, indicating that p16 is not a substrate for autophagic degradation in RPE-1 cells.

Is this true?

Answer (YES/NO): NO